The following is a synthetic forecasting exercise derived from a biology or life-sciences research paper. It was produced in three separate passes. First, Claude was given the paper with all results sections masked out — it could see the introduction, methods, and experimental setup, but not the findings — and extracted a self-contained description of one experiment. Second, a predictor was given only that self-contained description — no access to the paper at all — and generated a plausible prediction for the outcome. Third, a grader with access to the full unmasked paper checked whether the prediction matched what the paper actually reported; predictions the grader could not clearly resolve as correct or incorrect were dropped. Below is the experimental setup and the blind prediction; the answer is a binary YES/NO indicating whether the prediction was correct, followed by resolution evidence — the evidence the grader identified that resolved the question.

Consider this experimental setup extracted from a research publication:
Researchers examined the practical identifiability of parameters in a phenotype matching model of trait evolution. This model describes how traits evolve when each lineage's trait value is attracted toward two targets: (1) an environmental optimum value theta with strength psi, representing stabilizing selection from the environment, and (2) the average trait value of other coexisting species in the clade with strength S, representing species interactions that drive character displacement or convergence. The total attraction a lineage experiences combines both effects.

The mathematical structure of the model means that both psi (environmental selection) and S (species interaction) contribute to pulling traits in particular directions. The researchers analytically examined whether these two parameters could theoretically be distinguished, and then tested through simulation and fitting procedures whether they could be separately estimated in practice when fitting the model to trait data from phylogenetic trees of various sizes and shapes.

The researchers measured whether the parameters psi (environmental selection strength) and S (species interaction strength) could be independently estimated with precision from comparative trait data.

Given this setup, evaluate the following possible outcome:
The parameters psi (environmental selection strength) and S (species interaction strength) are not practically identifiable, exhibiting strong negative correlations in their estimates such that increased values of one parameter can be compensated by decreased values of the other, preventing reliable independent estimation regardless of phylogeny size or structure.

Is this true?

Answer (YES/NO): NO